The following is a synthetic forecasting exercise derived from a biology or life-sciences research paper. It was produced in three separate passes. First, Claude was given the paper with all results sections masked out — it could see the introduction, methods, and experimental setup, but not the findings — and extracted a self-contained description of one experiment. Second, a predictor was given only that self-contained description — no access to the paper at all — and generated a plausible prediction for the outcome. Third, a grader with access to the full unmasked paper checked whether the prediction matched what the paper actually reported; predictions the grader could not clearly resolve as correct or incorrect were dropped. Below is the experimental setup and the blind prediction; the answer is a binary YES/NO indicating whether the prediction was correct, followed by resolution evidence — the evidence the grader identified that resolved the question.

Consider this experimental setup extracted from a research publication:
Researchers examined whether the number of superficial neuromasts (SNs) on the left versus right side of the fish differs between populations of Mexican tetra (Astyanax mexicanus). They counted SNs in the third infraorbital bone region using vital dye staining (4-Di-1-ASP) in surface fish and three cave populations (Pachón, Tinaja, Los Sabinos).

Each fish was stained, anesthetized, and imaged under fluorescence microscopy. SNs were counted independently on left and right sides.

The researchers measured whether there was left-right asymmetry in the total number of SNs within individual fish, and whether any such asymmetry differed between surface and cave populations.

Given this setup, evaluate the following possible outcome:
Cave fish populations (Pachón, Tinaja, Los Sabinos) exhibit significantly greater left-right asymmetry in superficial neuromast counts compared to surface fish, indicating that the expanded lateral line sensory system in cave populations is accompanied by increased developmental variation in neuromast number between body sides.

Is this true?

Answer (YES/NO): NO